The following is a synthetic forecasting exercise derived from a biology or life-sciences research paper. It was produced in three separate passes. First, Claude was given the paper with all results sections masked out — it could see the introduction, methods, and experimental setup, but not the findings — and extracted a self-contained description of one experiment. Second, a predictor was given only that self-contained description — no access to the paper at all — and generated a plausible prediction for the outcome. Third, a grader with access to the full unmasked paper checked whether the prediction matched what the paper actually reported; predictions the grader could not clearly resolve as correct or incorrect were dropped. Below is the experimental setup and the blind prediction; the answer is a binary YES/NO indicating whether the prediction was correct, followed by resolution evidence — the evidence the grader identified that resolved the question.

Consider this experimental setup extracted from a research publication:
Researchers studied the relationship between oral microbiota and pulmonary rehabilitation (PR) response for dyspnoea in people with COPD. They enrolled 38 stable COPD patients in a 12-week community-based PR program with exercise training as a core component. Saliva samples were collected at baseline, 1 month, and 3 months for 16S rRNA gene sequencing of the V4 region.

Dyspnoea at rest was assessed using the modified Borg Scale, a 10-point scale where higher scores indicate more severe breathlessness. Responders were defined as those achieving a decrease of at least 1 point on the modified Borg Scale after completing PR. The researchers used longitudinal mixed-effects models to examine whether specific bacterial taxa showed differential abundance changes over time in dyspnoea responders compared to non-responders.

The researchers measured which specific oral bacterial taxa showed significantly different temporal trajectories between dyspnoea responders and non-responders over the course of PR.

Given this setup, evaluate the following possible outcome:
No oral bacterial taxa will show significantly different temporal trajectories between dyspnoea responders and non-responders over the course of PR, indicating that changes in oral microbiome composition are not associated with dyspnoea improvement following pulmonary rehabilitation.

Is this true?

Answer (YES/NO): NO